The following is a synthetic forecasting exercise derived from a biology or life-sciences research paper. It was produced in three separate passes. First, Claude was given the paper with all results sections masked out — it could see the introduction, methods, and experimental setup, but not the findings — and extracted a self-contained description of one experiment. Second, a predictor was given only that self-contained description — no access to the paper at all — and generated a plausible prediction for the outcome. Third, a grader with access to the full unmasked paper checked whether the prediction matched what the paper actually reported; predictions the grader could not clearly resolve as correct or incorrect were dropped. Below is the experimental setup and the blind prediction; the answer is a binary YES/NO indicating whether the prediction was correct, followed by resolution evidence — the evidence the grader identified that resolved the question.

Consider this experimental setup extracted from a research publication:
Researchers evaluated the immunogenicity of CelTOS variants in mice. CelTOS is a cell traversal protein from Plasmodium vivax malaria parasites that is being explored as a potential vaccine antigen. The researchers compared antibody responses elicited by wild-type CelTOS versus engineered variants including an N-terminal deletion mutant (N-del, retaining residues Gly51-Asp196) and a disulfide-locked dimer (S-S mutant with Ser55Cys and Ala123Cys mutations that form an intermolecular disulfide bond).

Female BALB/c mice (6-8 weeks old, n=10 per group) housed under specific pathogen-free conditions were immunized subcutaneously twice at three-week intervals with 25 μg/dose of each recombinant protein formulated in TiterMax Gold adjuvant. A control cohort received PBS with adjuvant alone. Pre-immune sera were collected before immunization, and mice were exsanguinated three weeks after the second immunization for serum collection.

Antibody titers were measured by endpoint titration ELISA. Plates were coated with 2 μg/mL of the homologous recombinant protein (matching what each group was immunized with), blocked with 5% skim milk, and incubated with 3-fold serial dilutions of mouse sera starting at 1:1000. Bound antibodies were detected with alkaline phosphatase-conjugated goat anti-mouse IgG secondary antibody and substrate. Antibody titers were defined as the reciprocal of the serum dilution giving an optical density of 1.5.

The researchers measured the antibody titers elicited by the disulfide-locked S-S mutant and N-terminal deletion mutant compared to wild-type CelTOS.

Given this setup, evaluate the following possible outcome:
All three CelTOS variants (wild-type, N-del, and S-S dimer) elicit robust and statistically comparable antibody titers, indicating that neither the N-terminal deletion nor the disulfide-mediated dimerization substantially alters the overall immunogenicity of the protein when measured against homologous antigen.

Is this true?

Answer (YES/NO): NO